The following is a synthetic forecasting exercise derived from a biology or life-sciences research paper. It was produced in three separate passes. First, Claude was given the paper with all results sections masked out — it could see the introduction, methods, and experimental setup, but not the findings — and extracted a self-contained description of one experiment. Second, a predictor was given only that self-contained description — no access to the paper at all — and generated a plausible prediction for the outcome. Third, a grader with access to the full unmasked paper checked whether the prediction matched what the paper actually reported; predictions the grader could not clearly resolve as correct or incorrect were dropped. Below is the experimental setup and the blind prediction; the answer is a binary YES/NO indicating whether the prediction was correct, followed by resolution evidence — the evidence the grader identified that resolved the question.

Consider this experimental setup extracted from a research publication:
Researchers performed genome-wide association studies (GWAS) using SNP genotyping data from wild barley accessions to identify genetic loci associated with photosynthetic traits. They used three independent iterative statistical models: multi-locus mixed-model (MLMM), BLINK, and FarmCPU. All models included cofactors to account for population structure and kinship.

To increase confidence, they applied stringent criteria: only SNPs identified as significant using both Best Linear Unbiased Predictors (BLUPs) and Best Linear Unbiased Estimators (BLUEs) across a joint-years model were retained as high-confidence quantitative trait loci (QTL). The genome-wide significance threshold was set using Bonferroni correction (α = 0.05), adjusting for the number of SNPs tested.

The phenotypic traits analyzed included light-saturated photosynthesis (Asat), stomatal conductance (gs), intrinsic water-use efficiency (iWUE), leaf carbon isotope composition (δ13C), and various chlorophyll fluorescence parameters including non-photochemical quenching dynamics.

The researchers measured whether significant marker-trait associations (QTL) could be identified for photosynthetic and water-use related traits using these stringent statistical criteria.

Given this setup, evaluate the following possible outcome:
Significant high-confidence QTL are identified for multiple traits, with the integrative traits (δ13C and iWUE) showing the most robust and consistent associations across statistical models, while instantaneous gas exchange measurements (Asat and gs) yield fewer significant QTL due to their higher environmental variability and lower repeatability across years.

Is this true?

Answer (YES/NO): NO